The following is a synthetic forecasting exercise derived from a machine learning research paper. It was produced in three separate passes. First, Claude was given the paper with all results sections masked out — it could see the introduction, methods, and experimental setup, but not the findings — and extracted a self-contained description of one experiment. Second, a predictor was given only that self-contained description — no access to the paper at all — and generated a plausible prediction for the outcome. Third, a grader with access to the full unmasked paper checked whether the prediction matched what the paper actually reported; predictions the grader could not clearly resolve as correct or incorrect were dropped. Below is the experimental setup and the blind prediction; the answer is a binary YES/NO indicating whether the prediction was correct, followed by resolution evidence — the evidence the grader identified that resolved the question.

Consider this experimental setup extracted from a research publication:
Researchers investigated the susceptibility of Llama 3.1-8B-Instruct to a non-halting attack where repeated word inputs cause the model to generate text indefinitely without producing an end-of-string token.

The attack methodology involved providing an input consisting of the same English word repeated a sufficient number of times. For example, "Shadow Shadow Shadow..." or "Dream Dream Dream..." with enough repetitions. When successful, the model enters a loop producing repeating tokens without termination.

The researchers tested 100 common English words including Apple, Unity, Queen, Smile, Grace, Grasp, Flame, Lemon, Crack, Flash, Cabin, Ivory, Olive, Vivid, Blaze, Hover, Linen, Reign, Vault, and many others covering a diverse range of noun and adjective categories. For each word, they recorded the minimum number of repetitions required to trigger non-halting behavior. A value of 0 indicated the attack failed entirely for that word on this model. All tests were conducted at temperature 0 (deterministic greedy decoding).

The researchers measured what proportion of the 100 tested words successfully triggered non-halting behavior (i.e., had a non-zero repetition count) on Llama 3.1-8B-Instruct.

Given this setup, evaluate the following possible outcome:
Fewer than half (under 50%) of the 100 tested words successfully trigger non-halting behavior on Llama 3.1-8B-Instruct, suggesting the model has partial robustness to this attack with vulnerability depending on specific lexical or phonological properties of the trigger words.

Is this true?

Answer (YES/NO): NO